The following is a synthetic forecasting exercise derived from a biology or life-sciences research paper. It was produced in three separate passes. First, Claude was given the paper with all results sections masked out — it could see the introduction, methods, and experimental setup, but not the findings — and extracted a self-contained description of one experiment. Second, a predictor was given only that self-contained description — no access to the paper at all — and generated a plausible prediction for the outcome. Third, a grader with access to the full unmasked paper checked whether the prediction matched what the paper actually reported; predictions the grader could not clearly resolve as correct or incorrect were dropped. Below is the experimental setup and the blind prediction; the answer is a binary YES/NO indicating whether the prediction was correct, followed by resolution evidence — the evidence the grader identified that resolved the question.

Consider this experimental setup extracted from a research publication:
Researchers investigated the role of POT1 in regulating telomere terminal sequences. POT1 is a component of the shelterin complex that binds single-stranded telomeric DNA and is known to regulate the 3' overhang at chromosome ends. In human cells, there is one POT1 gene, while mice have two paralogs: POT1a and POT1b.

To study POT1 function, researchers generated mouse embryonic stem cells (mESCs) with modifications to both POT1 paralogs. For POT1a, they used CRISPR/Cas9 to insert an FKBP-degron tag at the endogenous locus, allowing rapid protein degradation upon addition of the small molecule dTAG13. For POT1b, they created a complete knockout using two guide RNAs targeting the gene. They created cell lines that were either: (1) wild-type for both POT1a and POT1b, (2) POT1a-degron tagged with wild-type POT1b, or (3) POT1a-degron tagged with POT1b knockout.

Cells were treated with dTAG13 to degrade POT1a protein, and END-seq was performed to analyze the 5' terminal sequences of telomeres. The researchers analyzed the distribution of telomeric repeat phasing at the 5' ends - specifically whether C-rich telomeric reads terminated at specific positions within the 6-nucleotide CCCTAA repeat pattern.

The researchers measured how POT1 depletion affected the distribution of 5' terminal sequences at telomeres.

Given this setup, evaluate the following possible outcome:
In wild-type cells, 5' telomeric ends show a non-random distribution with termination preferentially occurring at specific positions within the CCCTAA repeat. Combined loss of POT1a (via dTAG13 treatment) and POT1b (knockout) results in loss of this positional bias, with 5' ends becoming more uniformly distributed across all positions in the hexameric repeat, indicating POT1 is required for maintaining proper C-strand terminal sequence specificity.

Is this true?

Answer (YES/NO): NO